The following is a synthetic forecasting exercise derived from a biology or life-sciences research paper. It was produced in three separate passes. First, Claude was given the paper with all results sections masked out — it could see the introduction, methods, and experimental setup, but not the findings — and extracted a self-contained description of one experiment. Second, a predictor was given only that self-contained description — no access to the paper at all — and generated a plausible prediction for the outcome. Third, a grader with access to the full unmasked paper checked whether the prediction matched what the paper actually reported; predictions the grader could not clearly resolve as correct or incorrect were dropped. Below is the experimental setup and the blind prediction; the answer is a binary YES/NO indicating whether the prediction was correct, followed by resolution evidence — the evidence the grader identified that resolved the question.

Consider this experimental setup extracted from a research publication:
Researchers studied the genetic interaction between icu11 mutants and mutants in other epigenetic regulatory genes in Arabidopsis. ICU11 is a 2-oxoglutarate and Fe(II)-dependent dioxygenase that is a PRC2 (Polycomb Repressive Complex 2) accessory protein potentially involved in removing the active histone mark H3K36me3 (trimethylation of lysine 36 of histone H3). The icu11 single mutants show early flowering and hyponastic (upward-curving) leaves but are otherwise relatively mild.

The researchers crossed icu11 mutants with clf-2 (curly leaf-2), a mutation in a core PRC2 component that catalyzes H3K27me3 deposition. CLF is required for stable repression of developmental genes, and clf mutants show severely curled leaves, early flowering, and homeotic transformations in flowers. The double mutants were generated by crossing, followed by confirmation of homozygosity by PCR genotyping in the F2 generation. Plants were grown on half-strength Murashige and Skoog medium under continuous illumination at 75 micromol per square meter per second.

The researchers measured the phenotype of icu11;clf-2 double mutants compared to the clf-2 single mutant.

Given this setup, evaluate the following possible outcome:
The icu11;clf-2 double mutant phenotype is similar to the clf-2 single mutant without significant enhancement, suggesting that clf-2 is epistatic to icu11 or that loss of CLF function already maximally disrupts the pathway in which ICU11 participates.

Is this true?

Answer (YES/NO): NO